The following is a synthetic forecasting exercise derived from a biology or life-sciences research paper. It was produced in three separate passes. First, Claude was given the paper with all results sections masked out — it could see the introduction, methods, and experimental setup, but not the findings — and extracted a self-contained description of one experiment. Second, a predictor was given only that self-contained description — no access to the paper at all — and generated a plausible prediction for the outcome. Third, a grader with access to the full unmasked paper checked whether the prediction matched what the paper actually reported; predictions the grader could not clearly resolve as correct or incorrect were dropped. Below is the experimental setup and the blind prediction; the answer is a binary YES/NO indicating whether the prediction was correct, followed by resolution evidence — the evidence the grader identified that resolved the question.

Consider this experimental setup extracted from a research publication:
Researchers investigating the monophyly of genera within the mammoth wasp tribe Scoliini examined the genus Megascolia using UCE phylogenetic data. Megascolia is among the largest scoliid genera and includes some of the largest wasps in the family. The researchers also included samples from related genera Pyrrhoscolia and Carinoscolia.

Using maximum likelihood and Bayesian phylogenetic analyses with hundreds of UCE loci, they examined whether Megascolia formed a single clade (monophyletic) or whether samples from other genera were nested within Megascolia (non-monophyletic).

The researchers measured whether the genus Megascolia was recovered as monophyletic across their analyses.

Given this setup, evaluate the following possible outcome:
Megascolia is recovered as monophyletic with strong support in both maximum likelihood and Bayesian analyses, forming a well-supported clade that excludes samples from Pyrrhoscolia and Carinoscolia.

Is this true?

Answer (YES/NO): NO